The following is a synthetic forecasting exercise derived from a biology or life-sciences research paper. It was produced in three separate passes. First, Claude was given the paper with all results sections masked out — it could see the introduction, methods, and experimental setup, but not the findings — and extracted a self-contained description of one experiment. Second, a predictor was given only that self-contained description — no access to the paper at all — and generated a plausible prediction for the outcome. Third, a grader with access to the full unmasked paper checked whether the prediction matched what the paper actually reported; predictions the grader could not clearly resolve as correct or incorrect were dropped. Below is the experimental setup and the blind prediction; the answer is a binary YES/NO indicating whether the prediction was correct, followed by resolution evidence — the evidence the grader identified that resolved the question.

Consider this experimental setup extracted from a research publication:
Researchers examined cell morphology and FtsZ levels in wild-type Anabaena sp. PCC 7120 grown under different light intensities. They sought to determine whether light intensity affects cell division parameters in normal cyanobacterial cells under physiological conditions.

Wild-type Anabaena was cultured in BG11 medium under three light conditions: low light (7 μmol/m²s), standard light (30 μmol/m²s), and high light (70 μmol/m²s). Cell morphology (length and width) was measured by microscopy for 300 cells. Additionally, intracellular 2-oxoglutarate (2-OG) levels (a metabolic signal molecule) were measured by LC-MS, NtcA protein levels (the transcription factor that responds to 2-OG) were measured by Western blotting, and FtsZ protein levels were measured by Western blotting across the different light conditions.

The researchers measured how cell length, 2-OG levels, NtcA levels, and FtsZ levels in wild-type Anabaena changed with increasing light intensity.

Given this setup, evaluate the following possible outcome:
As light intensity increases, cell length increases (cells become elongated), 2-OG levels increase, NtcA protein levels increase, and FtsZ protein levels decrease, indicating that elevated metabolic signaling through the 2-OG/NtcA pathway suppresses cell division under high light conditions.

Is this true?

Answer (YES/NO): NO